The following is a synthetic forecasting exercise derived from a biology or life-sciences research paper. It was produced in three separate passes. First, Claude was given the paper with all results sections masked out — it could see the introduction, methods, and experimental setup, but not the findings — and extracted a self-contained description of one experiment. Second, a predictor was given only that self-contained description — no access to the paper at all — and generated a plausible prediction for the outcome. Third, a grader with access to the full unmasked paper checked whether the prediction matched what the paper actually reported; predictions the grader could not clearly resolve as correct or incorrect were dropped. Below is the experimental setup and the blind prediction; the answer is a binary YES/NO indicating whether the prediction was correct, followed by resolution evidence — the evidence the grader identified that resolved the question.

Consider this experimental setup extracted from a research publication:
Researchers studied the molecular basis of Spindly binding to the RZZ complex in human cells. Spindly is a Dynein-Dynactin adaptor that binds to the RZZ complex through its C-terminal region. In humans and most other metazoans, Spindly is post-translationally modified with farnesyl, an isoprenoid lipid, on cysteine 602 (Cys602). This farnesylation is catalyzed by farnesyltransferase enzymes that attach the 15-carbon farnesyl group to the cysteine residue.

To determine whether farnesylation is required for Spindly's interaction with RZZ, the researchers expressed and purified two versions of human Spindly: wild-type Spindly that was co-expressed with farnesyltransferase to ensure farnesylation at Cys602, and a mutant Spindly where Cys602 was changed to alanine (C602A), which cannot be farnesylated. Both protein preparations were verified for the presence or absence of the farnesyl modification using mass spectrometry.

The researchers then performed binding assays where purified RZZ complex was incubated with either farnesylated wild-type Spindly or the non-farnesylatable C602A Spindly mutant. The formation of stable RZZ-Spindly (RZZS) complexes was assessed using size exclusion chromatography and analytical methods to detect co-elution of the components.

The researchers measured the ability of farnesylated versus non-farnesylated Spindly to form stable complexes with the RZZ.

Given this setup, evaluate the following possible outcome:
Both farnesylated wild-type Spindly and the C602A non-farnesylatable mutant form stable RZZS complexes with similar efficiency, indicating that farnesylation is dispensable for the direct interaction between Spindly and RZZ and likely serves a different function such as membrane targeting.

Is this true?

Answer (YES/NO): NO